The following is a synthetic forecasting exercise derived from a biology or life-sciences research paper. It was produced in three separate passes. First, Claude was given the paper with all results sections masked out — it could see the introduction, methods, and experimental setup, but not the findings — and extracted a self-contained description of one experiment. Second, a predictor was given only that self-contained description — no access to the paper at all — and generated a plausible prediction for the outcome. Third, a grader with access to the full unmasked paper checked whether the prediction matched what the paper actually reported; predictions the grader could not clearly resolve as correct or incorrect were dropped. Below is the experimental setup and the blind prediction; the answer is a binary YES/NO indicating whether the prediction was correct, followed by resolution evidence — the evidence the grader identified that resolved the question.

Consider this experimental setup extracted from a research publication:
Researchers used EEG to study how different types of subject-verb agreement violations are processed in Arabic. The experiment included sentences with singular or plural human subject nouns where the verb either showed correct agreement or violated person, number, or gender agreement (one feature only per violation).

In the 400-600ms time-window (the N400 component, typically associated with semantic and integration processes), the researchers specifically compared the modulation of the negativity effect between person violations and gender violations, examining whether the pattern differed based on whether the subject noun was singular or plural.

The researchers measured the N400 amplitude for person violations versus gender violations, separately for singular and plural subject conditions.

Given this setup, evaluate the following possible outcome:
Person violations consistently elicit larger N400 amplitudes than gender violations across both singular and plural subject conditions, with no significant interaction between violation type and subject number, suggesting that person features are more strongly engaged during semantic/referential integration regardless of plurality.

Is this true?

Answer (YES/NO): NO